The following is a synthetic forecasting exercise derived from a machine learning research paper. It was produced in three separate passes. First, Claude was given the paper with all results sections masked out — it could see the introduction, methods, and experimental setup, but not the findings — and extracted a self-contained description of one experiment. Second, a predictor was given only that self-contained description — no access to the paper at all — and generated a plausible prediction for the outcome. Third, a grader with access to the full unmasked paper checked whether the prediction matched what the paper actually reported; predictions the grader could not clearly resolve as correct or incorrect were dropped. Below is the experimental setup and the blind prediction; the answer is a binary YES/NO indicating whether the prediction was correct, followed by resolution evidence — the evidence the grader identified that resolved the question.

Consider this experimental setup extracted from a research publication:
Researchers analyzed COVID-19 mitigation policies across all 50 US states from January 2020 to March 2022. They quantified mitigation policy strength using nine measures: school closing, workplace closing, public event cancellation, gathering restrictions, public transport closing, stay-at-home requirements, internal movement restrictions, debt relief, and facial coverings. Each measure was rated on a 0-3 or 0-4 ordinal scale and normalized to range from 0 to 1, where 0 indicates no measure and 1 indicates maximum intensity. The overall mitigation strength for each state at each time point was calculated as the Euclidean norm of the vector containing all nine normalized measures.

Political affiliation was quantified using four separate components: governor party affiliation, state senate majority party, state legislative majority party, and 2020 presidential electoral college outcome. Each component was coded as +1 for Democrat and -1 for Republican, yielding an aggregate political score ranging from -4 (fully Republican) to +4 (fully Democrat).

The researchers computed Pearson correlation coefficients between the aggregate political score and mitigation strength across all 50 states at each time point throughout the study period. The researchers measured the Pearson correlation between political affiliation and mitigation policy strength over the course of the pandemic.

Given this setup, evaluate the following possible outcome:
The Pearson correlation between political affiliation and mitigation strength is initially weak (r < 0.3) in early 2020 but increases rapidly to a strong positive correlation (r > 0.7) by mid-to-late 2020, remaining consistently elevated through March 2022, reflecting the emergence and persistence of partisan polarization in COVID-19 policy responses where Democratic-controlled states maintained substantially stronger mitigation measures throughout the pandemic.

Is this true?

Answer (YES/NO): NO